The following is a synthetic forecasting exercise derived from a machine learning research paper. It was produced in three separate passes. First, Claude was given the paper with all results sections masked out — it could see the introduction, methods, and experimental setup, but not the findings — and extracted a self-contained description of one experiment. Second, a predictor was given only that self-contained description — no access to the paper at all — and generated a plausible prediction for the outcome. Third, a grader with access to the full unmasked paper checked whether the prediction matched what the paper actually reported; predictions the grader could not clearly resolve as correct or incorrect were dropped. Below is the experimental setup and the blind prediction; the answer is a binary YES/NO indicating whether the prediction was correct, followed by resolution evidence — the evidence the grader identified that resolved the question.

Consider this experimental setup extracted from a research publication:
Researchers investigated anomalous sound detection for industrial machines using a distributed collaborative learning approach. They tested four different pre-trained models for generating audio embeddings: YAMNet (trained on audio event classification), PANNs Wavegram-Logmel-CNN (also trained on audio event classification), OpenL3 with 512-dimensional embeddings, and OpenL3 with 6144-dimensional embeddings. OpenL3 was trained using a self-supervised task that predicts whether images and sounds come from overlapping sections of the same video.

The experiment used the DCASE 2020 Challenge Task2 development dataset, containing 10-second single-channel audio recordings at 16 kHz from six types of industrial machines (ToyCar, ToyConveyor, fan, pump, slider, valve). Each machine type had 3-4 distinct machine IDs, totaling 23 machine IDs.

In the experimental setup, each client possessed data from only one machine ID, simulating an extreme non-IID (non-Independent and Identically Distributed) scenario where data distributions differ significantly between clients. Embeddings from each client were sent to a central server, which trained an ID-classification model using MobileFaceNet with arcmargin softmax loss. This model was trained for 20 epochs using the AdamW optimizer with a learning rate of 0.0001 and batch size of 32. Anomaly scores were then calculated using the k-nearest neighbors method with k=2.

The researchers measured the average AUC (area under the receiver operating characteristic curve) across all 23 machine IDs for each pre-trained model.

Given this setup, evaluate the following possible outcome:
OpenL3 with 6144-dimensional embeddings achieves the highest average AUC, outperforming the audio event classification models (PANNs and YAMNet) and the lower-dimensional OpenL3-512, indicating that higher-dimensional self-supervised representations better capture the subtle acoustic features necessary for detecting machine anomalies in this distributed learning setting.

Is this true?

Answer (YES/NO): YES